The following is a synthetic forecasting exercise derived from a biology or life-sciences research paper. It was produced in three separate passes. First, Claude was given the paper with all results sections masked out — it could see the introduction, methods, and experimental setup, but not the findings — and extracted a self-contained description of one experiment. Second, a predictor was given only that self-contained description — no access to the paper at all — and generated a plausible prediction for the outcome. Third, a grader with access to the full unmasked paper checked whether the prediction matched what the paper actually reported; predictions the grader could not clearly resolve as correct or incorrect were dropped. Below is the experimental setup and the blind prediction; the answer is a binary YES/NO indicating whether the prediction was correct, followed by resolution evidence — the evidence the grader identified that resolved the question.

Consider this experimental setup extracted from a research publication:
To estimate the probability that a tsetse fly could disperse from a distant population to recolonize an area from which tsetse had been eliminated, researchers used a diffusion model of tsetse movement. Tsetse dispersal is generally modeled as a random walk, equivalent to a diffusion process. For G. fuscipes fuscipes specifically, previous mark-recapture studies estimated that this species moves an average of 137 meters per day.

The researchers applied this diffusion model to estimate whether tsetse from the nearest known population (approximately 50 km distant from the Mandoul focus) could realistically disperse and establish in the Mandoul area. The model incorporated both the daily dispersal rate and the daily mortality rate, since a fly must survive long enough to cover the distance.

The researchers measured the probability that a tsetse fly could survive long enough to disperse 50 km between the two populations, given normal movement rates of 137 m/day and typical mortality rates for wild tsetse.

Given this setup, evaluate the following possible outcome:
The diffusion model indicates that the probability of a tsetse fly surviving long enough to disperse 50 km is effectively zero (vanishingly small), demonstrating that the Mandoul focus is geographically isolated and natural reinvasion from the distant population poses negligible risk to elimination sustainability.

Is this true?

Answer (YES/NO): YES